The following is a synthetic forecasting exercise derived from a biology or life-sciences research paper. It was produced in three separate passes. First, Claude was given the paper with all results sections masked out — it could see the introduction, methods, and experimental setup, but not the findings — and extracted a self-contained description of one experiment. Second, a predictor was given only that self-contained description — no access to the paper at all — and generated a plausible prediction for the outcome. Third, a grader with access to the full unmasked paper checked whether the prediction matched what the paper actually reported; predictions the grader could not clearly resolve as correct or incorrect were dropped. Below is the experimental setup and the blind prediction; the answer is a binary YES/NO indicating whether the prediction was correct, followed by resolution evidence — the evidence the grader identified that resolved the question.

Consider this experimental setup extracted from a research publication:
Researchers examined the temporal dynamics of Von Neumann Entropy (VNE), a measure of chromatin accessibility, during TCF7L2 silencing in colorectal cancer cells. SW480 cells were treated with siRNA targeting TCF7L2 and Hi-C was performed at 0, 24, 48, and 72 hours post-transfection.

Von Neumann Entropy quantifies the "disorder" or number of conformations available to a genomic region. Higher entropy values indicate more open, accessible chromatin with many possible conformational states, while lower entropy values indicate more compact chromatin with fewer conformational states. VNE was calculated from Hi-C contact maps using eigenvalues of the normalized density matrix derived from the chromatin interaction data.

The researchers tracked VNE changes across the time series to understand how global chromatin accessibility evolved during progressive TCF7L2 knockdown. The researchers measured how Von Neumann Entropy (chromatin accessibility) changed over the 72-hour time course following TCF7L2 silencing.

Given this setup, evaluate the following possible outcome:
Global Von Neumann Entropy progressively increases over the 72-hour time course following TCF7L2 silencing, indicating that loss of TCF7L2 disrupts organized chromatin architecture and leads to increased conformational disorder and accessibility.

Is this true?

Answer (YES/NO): NO